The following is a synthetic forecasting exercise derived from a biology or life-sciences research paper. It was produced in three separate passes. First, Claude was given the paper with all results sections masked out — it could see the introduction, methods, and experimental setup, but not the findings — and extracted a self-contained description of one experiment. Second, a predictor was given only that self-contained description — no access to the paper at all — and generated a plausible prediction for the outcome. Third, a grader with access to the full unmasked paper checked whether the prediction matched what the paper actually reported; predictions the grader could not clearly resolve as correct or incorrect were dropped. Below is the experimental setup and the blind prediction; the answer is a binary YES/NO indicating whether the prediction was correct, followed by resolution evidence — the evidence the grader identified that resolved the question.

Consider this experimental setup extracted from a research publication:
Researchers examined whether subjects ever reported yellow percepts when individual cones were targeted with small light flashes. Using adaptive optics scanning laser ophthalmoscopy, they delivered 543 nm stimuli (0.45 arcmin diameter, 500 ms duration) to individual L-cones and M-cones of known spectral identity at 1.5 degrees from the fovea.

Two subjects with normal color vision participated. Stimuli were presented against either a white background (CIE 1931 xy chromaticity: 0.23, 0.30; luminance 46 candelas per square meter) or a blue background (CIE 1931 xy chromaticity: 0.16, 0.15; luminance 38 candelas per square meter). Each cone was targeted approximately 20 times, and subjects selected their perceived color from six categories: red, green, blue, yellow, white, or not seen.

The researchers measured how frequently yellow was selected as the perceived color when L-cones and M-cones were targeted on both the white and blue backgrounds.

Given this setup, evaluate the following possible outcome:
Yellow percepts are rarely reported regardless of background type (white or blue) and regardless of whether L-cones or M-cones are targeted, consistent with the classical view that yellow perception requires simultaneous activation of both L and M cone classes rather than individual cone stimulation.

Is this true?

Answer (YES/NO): YES